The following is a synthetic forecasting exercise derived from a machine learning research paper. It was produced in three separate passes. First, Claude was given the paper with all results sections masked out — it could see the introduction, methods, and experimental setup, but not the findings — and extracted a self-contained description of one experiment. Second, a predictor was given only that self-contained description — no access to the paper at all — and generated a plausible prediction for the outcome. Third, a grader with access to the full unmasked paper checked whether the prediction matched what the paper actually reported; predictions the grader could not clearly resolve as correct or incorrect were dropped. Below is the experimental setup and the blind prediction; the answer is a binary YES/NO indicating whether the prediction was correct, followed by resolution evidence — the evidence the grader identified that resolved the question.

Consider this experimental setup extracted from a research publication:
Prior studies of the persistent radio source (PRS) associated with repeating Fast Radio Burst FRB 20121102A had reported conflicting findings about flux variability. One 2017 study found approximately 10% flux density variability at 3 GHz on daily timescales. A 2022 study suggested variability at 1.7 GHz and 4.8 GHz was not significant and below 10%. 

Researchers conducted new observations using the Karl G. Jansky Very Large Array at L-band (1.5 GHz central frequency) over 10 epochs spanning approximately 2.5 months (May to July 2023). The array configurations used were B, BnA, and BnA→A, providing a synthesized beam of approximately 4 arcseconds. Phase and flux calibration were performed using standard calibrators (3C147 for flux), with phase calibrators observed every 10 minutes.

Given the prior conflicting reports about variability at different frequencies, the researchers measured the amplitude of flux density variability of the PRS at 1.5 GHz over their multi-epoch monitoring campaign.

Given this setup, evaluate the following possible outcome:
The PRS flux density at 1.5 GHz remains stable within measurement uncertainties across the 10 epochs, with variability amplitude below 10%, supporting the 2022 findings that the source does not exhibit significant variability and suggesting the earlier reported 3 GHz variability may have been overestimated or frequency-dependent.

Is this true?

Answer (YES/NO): NO